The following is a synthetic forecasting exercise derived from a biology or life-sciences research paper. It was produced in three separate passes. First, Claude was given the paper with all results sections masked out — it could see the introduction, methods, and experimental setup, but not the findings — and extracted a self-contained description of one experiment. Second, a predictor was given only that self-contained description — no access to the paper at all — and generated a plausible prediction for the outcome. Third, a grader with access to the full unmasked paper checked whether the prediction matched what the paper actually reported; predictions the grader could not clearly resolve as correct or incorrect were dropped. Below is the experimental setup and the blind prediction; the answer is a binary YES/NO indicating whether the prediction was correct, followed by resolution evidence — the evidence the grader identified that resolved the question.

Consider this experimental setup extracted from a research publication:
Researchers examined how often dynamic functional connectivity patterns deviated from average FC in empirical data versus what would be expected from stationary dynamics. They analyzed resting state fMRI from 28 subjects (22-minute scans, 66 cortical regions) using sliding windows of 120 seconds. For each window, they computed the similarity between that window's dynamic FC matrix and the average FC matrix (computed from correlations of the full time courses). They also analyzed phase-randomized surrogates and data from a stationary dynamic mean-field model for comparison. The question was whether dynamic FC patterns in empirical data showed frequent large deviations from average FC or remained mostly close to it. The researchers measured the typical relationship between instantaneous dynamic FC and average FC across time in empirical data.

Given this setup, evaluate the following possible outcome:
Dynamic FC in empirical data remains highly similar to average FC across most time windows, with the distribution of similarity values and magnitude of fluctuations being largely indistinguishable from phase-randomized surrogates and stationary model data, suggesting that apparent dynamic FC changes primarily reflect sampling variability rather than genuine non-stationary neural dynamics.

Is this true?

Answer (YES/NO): NO